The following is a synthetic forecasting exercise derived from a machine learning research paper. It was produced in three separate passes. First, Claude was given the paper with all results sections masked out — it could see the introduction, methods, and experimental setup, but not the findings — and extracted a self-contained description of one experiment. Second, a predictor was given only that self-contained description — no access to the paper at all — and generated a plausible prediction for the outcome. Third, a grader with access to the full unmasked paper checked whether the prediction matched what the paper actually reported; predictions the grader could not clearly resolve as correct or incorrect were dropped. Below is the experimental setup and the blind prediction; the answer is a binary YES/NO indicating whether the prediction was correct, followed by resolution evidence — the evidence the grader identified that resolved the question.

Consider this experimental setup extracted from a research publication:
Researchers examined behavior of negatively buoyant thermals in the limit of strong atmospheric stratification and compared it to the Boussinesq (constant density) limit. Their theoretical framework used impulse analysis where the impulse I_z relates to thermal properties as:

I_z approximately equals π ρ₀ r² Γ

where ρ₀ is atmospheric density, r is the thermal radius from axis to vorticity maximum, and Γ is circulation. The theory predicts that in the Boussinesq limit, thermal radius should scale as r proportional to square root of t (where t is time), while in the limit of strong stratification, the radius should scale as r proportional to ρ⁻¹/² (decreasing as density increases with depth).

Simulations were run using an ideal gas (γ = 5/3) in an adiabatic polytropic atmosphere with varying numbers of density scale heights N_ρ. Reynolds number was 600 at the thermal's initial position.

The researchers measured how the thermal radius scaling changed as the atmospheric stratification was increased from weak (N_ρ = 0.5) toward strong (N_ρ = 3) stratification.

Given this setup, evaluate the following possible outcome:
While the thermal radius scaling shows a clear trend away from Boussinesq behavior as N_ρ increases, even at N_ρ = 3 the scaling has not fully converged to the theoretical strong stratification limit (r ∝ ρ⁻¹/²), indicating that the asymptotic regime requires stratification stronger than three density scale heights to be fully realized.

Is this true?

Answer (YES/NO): YES